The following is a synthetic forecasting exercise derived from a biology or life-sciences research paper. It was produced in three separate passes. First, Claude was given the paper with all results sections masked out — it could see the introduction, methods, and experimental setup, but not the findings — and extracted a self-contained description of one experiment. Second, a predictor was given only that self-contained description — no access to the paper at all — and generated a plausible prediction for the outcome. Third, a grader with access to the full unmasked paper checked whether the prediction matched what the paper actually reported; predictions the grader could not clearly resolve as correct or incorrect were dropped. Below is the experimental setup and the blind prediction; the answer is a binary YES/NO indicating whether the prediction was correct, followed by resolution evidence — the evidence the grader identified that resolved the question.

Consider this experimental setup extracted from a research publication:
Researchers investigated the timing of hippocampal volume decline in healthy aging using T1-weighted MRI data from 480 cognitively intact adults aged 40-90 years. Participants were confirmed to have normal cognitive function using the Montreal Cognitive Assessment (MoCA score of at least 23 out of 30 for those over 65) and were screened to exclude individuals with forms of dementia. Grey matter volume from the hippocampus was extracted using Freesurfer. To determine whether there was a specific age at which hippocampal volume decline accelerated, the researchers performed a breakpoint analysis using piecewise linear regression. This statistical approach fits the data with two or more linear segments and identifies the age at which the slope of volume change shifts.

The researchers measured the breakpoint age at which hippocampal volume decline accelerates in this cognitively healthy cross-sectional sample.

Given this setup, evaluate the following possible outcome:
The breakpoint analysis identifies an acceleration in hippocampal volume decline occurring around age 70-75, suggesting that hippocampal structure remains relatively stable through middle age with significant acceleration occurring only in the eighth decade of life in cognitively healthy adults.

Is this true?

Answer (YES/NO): NO